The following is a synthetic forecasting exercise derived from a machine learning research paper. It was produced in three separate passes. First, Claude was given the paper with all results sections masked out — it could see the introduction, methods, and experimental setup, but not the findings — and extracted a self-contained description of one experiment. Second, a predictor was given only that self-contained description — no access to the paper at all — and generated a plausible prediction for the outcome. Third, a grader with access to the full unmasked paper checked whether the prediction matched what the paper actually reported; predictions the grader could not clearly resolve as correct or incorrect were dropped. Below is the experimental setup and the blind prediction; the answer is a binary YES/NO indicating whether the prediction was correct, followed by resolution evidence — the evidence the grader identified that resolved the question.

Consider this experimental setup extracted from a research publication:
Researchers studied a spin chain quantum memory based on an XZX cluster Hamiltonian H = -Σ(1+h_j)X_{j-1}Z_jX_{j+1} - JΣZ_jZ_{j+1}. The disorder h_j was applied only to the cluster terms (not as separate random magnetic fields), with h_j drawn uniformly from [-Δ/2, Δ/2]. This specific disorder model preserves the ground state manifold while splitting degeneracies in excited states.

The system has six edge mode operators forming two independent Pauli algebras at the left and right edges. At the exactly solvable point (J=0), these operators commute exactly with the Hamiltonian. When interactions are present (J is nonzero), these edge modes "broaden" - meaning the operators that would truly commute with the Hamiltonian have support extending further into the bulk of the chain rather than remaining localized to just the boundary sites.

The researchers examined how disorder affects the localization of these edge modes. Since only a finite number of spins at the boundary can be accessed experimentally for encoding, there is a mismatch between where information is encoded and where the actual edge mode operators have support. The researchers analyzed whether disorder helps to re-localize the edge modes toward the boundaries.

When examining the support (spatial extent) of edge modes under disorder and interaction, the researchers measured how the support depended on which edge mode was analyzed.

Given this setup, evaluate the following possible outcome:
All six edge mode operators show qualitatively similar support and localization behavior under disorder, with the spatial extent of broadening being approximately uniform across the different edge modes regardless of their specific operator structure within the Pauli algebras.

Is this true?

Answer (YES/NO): NO